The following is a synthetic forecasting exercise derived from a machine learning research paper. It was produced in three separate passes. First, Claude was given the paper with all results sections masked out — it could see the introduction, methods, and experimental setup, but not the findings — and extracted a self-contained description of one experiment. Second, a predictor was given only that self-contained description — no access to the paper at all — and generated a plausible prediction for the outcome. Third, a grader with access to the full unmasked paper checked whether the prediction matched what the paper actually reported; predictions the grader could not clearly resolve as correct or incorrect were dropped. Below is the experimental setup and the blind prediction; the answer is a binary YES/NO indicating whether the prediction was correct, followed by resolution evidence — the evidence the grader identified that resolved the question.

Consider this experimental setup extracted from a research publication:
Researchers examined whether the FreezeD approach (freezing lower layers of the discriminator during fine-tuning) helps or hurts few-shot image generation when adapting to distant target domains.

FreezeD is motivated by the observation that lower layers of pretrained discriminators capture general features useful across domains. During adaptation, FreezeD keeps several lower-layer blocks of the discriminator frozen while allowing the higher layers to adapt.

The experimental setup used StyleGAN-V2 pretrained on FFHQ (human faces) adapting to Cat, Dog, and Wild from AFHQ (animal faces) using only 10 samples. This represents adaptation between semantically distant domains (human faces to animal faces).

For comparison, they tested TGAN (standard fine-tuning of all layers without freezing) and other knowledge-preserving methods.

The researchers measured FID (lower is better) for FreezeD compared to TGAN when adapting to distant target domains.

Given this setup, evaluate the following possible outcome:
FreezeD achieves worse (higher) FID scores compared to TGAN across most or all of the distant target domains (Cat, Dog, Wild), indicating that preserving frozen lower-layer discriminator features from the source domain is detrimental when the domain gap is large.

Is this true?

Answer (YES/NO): NO